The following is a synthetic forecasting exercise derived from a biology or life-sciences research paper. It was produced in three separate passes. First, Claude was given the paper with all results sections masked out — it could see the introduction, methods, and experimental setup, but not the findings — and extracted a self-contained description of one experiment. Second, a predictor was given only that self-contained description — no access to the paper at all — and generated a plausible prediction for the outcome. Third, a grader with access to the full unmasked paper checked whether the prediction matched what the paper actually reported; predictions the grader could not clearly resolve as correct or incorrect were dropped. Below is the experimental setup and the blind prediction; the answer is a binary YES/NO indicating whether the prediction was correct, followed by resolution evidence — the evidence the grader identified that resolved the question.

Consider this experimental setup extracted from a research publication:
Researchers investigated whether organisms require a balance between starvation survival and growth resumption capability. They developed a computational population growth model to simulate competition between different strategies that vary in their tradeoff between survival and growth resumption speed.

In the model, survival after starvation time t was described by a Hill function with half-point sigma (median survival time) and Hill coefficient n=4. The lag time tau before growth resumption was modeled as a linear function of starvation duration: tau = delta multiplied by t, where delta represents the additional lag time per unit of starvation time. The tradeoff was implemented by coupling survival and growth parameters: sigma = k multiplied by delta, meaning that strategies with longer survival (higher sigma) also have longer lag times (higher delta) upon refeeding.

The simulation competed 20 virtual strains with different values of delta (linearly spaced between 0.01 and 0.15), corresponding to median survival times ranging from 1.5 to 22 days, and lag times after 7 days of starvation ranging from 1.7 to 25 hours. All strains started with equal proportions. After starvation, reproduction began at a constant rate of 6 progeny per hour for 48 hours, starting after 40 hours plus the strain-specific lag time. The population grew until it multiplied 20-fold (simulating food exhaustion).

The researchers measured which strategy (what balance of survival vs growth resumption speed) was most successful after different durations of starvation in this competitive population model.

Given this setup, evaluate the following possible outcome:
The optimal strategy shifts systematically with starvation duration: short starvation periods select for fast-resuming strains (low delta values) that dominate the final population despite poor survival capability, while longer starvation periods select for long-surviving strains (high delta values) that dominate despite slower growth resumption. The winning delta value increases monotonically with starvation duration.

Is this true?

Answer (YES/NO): YES